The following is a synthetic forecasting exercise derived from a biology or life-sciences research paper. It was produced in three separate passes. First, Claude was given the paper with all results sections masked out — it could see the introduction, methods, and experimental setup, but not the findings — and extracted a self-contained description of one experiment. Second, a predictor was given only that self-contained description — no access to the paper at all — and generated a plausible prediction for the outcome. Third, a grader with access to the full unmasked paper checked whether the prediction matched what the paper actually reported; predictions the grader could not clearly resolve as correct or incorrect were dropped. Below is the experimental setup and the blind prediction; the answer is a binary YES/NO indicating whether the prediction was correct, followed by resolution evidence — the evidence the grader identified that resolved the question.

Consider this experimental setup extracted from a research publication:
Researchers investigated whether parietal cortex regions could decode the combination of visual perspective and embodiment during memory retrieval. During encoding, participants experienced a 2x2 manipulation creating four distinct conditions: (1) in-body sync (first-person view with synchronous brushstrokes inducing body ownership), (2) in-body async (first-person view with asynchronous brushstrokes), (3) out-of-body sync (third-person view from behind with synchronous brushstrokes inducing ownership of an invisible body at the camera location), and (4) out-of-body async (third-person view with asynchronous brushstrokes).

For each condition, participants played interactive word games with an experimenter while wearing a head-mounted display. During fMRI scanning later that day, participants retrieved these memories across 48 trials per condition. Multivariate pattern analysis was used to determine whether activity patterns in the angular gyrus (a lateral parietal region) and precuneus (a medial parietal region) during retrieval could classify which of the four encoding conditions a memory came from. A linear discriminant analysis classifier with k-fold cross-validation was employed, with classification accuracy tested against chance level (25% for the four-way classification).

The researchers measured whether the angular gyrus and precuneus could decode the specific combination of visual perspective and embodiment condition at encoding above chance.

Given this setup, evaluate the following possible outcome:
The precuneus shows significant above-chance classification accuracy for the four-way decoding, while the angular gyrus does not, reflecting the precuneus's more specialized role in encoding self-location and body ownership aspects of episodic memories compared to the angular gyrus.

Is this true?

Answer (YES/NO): NO